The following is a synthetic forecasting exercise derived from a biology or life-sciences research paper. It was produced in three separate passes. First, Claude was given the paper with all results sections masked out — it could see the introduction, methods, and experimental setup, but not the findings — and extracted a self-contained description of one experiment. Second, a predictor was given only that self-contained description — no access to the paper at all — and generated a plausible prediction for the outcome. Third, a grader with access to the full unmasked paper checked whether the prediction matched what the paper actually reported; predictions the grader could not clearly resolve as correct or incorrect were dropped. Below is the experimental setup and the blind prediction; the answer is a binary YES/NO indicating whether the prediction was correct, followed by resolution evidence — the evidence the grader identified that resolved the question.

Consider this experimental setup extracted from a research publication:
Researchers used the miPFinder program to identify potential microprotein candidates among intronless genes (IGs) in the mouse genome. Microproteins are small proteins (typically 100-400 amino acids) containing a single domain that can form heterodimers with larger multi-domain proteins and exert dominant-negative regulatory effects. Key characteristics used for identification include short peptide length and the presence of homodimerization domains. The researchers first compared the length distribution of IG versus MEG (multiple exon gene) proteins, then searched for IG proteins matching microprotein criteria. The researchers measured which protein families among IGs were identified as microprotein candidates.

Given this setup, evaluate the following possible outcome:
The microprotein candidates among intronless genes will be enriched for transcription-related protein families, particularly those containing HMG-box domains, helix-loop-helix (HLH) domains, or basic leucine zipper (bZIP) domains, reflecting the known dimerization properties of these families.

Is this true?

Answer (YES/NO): YES